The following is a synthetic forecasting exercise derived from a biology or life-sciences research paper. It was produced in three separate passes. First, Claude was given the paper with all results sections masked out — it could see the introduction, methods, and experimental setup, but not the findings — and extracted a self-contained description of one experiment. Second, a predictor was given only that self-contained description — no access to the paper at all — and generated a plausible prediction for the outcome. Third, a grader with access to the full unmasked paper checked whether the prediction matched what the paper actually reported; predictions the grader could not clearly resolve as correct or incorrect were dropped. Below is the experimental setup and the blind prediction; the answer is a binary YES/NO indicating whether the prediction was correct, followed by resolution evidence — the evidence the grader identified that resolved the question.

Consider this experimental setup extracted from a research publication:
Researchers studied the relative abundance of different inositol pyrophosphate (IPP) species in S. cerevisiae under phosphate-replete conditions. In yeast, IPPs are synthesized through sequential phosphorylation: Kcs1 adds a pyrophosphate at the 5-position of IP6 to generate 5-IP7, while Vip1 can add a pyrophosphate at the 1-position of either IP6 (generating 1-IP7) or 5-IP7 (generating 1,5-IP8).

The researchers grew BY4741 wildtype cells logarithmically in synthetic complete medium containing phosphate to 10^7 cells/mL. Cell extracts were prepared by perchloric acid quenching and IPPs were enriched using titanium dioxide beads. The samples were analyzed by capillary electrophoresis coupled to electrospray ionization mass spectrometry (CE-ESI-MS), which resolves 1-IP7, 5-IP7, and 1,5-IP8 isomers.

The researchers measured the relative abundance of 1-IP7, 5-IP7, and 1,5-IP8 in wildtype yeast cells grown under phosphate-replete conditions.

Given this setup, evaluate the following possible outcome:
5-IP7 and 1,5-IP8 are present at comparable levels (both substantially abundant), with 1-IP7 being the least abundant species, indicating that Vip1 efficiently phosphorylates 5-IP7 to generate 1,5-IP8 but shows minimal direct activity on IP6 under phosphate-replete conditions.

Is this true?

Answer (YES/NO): NO